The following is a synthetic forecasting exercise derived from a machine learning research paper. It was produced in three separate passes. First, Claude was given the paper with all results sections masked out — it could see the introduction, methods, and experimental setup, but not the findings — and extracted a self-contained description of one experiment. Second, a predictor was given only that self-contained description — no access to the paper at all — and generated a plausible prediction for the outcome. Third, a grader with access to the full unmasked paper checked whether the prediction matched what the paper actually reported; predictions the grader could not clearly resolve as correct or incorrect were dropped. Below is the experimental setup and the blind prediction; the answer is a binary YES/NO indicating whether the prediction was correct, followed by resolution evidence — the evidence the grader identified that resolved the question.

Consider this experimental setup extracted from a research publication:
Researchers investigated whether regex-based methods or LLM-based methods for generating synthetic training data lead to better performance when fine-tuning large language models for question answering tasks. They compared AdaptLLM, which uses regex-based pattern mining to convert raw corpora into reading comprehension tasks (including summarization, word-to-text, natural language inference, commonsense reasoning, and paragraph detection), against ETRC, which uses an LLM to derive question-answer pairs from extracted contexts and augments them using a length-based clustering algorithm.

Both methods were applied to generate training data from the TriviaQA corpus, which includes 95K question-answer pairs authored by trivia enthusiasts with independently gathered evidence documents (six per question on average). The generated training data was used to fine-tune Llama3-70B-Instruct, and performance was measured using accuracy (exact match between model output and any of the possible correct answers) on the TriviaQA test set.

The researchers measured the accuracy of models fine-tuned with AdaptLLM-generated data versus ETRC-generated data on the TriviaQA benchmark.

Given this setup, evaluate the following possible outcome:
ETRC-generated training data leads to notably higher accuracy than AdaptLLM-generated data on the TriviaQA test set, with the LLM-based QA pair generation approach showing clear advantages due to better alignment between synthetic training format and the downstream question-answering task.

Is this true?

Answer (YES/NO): YES